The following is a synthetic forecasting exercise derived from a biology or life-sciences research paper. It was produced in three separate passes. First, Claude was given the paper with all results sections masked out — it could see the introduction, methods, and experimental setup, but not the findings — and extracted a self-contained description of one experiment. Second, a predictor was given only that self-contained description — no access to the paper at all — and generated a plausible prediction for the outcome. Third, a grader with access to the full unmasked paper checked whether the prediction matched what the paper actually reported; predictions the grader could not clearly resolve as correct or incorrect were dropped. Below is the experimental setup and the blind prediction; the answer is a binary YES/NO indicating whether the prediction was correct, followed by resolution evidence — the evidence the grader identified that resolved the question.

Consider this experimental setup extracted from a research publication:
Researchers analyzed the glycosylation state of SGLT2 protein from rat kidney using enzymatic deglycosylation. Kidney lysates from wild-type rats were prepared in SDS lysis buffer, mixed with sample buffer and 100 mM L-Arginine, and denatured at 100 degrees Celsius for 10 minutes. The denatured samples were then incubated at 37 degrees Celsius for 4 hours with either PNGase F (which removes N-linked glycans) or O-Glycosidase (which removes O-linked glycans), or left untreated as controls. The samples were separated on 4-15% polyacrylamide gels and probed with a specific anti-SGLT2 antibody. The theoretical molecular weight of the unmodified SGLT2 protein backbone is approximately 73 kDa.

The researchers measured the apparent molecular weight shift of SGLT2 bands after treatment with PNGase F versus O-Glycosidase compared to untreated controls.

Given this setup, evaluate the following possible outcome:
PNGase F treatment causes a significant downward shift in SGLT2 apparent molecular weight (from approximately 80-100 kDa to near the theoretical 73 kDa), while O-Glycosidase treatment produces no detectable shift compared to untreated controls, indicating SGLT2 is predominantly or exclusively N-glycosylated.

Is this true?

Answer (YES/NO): NO